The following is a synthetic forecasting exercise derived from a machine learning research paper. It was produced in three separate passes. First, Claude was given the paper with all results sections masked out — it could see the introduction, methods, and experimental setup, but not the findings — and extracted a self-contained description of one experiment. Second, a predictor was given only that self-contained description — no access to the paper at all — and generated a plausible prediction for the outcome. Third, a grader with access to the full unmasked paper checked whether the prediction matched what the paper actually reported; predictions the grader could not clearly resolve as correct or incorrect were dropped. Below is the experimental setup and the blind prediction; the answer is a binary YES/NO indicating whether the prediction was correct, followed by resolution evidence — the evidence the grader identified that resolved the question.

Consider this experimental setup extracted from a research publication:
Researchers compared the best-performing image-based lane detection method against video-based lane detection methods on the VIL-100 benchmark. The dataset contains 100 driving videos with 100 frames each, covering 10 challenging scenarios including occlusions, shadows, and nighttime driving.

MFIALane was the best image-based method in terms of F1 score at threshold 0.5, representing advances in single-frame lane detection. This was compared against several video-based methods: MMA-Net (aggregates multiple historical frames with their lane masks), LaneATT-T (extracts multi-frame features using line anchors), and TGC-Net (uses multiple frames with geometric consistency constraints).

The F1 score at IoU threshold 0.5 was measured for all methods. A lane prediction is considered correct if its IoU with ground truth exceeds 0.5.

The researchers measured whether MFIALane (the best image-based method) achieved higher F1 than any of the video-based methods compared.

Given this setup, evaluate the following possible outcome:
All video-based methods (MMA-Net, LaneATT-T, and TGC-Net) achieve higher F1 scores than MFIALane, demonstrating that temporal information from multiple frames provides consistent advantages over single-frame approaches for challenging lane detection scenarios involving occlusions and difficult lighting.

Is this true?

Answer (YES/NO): NO